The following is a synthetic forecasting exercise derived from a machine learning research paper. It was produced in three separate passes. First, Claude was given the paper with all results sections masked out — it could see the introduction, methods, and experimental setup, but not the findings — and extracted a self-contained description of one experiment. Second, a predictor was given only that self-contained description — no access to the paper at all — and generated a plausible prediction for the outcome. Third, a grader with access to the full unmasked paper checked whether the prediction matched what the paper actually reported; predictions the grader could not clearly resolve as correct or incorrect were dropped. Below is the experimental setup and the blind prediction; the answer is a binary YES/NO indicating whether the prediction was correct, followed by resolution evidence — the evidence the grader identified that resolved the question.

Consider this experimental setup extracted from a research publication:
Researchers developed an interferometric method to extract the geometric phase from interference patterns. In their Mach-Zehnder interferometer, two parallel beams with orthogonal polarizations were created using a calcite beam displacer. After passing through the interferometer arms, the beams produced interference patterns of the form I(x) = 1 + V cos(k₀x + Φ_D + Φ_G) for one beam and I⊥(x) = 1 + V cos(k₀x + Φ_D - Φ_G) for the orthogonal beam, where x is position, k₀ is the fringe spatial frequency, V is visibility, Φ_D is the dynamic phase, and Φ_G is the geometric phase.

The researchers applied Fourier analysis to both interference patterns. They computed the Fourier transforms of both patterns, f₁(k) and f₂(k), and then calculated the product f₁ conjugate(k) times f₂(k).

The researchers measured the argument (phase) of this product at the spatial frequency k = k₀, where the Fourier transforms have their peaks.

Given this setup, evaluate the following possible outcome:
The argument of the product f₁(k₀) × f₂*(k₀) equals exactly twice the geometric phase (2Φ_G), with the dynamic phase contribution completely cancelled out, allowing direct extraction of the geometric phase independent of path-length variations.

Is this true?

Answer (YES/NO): YES